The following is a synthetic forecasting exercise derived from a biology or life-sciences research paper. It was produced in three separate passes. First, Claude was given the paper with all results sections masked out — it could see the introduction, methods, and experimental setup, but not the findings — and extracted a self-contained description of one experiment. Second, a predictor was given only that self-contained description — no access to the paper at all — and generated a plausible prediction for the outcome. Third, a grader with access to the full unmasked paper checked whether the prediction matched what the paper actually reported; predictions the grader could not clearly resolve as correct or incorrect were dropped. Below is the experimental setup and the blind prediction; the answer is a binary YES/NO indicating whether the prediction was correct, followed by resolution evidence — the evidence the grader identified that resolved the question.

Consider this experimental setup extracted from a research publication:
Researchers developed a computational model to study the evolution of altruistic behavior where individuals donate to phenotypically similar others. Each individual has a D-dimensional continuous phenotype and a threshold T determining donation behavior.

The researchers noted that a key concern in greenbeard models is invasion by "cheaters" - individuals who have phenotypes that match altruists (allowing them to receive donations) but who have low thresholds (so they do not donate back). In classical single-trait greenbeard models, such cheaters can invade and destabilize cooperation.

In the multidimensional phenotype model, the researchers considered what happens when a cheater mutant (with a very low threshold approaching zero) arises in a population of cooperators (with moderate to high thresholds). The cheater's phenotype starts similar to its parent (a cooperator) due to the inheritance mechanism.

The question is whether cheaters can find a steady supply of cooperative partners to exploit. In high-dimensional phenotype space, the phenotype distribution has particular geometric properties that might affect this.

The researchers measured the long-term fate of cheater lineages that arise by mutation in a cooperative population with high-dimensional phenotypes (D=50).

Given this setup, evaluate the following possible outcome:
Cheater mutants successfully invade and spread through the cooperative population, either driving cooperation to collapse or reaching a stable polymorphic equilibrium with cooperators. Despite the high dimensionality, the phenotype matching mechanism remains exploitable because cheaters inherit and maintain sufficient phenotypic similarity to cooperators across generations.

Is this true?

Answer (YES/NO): NO